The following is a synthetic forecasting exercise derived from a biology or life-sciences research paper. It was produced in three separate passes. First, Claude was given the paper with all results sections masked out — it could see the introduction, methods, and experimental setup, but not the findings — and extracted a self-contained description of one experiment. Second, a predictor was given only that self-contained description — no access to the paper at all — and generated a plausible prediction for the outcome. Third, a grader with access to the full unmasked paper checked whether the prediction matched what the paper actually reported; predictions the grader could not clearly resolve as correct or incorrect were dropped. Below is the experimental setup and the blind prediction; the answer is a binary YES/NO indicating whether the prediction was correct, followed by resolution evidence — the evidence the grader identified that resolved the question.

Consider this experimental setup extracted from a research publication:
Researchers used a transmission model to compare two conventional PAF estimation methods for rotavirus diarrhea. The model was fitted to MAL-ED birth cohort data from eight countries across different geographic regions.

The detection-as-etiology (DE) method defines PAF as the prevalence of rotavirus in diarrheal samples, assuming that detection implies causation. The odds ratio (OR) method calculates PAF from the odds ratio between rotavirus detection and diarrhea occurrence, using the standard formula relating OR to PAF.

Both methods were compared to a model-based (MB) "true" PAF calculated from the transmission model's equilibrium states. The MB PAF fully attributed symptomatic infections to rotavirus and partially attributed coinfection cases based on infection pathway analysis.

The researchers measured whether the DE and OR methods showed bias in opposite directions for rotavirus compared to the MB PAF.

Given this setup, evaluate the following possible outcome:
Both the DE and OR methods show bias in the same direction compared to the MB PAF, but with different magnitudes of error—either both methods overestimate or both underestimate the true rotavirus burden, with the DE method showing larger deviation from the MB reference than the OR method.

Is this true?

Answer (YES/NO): NO